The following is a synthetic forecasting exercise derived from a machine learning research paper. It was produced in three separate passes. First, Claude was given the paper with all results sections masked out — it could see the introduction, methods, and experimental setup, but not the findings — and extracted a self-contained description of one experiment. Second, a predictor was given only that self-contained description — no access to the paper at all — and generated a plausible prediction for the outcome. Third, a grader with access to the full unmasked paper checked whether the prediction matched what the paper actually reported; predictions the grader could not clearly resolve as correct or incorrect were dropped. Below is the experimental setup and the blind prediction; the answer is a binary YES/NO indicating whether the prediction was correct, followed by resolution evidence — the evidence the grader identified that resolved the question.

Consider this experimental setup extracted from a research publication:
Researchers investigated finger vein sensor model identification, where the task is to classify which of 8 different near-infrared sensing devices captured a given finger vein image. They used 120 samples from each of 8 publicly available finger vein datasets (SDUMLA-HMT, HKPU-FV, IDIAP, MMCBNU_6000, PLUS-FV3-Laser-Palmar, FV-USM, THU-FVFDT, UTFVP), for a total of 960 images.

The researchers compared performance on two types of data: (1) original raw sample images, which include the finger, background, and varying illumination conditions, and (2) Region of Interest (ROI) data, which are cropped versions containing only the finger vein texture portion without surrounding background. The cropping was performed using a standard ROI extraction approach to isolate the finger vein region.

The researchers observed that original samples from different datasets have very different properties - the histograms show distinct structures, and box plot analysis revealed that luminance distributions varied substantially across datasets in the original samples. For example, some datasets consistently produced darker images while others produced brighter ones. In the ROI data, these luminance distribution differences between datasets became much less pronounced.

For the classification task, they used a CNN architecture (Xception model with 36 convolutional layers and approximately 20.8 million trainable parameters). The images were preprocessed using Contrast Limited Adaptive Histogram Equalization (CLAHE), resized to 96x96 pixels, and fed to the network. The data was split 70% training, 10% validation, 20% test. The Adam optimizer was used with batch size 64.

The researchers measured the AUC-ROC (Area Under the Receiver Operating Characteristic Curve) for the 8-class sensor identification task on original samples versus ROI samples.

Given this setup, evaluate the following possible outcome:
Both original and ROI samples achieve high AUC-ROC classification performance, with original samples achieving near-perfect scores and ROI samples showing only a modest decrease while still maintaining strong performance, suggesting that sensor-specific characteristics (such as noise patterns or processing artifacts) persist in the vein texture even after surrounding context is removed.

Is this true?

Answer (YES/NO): YES